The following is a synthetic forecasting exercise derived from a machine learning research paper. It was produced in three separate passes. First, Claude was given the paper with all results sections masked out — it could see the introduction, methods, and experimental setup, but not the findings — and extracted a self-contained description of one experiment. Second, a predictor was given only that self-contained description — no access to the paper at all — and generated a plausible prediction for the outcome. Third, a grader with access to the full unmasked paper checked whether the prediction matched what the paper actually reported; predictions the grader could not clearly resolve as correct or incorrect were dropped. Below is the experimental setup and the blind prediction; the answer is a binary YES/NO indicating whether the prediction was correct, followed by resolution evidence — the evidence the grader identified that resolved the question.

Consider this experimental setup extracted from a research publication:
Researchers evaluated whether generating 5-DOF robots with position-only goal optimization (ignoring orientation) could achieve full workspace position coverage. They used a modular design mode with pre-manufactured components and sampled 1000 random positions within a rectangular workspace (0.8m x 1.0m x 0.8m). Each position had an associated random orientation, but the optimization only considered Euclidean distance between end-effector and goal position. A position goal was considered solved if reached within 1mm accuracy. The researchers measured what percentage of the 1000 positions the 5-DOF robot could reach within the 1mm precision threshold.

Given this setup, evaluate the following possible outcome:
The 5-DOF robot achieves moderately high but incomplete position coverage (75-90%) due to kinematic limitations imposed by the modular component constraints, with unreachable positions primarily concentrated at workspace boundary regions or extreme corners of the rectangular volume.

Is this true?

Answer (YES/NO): NO